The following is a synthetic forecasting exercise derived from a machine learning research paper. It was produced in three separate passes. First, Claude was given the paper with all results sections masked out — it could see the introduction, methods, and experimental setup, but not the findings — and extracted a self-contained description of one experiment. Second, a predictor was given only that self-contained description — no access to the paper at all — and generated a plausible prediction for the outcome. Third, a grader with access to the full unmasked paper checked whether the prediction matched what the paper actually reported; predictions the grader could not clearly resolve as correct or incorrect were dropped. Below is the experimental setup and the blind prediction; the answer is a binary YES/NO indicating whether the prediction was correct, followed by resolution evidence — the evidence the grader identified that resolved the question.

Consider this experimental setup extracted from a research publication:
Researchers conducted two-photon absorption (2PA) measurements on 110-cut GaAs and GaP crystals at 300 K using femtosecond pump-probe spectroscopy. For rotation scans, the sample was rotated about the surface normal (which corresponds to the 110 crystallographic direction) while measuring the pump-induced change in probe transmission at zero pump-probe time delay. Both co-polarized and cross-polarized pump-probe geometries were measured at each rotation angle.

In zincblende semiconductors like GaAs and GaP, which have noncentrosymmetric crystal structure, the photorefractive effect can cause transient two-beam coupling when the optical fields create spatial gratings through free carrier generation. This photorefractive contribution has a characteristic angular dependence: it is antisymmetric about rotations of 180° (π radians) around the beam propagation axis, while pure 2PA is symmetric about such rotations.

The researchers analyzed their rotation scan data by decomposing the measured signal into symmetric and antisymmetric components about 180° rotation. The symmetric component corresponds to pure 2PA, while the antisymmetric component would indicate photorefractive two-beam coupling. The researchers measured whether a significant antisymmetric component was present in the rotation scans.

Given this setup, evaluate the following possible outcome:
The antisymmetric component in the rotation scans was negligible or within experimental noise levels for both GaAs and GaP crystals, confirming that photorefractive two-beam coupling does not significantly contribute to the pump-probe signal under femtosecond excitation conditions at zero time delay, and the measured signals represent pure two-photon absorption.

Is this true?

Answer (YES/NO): NO